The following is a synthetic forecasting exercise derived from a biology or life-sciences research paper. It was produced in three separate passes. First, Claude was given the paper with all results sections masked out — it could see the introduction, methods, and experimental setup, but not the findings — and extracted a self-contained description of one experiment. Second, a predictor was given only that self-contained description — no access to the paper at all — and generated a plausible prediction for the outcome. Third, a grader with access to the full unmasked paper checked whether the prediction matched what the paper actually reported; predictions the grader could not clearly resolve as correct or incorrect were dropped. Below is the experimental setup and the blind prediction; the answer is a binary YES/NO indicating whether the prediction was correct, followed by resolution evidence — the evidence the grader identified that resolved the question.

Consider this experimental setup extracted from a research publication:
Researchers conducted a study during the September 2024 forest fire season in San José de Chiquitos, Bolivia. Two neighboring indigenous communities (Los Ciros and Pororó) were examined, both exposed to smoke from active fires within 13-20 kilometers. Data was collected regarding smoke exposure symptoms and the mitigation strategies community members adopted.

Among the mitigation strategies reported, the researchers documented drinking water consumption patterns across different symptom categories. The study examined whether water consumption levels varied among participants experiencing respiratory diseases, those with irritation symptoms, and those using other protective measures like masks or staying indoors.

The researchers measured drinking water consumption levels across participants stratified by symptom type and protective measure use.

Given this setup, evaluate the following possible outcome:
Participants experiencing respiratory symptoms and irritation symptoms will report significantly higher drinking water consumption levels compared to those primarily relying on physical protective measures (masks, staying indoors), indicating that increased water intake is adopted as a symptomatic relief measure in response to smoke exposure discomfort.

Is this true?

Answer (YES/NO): NO